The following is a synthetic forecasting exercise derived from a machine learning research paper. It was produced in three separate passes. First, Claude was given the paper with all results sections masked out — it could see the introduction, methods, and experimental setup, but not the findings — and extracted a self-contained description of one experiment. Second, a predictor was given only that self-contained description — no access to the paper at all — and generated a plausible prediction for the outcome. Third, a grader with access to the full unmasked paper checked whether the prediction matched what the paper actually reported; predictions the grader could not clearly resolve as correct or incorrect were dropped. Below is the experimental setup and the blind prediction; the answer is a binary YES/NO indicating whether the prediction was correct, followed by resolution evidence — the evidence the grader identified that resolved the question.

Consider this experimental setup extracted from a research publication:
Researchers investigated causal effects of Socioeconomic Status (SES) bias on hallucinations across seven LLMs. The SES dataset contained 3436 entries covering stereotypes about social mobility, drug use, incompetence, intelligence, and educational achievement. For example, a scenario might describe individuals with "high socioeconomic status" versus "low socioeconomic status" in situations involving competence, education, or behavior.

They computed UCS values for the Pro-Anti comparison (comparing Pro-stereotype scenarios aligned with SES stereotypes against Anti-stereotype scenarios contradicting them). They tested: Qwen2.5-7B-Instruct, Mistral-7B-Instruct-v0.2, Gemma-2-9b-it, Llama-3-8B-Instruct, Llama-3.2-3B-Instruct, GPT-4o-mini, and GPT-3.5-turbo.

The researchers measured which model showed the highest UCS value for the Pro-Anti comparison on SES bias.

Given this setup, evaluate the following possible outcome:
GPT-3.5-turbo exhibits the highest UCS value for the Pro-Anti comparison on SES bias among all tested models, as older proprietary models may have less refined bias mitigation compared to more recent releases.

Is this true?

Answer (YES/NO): NO